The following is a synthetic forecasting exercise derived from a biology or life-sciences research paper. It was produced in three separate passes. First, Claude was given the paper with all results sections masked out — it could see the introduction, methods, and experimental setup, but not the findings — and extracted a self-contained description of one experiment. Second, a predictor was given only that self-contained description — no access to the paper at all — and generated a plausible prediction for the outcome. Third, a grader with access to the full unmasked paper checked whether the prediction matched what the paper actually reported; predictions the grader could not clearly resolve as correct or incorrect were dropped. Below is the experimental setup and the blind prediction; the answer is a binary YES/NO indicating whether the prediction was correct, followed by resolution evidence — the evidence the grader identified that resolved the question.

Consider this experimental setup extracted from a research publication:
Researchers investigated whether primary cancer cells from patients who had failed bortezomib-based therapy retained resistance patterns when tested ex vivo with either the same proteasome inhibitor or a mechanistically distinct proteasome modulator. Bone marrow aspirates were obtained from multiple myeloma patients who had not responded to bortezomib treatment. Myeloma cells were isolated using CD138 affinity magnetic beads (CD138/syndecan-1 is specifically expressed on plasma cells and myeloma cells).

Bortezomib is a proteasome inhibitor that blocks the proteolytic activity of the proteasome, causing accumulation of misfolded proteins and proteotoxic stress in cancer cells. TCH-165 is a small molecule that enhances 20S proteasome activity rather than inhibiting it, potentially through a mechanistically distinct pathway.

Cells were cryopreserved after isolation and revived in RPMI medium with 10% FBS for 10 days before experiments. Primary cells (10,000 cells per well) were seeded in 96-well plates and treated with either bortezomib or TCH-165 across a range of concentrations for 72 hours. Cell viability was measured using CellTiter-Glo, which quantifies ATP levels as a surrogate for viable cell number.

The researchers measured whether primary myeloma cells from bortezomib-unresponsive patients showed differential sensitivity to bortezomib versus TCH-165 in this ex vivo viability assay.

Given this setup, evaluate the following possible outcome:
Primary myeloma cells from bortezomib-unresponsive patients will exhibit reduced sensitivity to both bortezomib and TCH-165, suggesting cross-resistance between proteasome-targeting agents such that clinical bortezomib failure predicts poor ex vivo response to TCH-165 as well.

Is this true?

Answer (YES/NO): NO